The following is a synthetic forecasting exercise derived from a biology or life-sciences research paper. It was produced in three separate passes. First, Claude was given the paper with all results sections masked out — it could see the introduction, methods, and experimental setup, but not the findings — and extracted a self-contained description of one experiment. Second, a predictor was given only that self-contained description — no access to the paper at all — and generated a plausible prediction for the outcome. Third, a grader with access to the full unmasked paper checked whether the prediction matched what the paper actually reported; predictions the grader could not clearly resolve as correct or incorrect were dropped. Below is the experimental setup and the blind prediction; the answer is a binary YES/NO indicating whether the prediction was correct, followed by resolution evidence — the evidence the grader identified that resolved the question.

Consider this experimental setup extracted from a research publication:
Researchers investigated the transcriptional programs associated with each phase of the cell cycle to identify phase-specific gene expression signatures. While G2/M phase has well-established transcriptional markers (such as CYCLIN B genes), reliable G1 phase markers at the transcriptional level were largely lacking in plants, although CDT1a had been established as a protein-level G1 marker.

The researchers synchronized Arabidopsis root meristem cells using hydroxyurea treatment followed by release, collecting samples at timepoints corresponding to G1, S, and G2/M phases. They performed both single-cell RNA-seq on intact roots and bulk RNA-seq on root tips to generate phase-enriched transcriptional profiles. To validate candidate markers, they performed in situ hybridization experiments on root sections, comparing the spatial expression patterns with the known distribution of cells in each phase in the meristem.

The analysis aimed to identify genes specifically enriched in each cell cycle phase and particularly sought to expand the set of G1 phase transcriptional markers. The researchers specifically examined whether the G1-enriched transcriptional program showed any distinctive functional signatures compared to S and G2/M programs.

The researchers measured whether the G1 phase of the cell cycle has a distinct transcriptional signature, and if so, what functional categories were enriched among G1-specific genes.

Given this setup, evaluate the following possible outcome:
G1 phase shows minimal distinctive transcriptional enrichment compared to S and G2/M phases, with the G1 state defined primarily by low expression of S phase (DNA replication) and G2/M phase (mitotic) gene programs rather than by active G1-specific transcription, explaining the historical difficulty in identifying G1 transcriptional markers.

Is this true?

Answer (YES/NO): NO